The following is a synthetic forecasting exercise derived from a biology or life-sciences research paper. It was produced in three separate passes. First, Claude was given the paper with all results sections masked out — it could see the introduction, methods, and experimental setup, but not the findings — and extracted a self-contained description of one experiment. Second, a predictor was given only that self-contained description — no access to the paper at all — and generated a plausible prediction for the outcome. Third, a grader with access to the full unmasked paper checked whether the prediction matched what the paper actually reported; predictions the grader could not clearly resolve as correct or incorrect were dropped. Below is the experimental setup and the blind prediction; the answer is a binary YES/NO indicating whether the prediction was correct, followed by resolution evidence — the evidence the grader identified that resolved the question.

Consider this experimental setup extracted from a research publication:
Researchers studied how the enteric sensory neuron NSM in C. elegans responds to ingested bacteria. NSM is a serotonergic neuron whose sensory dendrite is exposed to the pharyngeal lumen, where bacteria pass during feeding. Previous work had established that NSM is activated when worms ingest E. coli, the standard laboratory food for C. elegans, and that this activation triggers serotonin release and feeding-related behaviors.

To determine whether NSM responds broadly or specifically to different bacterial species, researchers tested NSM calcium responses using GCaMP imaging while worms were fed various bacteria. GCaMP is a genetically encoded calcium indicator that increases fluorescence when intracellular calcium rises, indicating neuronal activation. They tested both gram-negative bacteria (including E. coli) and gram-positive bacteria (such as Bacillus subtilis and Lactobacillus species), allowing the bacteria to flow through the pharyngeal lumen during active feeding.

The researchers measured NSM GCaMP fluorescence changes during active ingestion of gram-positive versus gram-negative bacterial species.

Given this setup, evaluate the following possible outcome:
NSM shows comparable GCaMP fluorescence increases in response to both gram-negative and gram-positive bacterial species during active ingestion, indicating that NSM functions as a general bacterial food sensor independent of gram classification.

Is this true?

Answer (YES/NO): YES